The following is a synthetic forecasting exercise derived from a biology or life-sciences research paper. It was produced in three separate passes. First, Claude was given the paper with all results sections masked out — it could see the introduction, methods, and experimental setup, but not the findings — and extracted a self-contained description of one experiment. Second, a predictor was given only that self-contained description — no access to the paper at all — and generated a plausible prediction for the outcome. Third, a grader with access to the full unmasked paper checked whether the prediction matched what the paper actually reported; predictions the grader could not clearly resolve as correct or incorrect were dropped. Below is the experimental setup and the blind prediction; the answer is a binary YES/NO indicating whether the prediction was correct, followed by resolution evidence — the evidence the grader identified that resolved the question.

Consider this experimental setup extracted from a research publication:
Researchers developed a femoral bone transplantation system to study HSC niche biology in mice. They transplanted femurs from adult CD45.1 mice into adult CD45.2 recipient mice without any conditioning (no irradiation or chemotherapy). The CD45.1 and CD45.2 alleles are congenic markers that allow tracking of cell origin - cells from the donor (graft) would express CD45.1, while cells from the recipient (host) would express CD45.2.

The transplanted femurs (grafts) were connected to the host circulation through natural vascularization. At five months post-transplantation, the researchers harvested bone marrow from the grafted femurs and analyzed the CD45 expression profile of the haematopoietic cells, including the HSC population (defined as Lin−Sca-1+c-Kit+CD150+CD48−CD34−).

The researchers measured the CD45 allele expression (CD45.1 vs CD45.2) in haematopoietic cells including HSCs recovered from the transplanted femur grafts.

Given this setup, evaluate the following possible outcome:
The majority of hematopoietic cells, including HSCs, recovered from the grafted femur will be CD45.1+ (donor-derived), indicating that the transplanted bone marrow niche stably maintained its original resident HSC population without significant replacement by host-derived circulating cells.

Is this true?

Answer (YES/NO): NO